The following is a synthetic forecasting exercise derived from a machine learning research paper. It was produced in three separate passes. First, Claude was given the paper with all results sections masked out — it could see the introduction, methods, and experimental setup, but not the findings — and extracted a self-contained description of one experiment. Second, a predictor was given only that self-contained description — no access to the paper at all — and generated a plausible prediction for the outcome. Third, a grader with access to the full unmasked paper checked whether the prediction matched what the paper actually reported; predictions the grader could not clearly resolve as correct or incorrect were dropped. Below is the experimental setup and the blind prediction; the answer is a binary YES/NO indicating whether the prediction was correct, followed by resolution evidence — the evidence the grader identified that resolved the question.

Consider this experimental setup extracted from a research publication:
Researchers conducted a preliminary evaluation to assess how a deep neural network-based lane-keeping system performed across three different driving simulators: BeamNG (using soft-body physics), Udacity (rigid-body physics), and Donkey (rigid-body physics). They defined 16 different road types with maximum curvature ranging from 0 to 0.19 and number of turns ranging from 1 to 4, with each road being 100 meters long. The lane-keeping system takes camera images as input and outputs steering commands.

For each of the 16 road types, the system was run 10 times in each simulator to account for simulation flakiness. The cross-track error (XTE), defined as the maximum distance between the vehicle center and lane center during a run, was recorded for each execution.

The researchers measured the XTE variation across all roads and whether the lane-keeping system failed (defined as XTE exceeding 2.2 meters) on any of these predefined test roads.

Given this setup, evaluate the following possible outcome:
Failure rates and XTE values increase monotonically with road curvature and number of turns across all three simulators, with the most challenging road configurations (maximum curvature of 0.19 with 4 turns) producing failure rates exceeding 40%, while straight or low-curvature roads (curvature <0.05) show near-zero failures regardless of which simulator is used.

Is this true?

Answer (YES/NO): NO